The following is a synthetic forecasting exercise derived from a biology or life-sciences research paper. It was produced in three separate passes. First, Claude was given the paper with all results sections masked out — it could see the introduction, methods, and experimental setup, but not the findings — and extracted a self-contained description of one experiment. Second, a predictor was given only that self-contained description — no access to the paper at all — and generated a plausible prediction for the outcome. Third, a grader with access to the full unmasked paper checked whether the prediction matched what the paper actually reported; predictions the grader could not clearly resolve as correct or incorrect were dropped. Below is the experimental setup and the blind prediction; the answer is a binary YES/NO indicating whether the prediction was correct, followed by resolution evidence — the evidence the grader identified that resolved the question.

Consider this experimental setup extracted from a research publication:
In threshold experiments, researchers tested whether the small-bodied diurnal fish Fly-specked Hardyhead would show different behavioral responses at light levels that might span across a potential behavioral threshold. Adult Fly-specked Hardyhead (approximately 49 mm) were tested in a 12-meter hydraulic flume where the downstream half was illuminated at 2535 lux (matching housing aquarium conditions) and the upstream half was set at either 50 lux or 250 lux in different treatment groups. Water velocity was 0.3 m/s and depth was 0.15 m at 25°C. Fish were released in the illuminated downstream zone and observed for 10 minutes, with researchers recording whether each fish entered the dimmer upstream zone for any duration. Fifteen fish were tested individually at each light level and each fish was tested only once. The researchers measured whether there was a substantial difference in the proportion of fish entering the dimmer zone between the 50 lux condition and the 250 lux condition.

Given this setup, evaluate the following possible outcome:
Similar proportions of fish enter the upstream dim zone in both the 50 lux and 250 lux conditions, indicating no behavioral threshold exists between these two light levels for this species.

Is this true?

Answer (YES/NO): NO